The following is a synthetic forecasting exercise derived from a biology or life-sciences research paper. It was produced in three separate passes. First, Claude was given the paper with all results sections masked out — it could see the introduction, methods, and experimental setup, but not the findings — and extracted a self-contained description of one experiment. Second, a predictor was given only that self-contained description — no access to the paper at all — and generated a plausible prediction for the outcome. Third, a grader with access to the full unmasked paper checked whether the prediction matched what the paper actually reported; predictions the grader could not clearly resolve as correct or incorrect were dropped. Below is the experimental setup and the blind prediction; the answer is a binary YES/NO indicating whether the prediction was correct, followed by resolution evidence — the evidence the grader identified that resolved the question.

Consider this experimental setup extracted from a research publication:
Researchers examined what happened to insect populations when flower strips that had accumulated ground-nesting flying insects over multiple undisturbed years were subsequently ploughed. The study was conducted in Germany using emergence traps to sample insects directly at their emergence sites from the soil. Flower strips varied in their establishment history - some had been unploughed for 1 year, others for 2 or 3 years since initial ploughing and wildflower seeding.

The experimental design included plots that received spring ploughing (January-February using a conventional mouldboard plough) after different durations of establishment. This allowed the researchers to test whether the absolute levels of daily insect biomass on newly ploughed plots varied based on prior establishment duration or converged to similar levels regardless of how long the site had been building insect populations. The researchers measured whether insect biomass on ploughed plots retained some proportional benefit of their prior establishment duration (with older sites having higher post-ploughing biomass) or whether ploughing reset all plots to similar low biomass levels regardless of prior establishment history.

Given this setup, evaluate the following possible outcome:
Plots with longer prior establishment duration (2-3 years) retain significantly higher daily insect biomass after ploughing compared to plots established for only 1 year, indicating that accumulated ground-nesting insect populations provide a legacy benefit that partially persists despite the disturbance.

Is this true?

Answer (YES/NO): NO